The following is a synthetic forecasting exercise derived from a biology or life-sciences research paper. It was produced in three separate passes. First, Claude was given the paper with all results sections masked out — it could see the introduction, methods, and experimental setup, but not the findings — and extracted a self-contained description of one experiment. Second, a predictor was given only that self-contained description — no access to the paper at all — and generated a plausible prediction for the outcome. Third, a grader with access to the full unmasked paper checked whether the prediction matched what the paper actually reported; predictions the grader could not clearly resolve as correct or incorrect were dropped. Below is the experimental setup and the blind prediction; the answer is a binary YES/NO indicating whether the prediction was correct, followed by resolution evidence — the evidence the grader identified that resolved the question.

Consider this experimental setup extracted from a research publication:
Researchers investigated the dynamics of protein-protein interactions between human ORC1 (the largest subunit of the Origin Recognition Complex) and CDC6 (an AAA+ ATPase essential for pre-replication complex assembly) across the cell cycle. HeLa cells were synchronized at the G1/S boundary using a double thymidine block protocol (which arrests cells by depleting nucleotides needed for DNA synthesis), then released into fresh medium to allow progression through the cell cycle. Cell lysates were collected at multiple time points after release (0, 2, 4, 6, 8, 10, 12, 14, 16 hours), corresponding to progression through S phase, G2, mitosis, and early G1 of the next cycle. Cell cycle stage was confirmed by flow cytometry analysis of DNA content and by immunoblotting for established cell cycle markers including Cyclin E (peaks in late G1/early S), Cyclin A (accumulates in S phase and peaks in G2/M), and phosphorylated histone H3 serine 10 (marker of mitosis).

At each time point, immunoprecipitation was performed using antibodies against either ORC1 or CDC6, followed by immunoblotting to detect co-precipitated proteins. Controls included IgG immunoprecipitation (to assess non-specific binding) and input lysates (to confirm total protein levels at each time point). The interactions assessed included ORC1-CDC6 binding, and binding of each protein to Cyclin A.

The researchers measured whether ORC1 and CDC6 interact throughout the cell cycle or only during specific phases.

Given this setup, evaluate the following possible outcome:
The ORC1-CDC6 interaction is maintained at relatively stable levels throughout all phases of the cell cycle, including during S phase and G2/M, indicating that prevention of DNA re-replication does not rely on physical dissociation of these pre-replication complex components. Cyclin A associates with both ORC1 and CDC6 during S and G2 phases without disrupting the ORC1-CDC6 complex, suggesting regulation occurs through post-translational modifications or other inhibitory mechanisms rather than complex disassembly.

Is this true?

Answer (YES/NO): NO